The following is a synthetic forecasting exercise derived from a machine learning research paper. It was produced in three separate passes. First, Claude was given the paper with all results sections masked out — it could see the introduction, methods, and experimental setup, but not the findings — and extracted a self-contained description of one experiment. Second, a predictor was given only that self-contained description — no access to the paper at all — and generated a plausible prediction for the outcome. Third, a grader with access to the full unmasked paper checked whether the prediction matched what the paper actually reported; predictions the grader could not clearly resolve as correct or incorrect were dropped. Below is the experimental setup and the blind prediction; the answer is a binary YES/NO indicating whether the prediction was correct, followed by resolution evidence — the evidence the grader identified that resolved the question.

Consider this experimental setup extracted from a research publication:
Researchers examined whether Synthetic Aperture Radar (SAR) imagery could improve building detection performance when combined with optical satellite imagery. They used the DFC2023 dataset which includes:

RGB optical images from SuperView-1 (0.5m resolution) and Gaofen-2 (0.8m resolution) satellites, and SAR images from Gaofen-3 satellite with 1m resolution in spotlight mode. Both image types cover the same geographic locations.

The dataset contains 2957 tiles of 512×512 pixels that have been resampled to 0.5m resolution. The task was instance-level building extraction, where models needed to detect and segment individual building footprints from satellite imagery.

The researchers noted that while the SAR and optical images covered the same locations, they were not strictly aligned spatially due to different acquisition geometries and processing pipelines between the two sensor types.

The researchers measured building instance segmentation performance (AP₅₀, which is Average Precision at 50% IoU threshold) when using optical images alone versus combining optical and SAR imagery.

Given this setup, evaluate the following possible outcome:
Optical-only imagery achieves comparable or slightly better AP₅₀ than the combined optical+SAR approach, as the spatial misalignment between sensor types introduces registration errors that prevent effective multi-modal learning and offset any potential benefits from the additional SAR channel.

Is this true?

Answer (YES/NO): YES